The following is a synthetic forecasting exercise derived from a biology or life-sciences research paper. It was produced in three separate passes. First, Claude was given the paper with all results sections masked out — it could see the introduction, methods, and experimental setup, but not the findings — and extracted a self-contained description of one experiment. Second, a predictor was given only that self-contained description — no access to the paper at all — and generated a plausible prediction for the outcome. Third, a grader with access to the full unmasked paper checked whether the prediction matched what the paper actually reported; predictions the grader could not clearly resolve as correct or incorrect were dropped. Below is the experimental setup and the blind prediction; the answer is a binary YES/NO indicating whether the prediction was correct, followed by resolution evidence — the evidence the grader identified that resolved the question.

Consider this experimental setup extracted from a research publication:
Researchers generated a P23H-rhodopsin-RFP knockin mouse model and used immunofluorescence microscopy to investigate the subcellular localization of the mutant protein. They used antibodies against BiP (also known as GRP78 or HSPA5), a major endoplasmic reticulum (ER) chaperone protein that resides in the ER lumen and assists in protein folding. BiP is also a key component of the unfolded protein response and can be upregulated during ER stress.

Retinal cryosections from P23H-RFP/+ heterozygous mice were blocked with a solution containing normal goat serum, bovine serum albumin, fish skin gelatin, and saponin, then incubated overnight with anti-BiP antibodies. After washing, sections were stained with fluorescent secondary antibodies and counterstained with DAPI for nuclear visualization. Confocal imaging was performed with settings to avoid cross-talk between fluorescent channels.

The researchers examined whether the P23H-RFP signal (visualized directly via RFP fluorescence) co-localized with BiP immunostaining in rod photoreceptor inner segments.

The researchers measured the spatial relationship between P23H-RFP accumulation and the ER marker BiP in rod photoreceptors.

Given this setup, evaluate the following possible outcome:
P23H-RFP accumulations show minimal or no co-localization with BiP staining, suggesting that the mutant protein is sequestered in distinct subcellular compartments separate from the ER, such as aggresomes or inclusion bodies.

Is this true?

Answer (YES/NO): NO